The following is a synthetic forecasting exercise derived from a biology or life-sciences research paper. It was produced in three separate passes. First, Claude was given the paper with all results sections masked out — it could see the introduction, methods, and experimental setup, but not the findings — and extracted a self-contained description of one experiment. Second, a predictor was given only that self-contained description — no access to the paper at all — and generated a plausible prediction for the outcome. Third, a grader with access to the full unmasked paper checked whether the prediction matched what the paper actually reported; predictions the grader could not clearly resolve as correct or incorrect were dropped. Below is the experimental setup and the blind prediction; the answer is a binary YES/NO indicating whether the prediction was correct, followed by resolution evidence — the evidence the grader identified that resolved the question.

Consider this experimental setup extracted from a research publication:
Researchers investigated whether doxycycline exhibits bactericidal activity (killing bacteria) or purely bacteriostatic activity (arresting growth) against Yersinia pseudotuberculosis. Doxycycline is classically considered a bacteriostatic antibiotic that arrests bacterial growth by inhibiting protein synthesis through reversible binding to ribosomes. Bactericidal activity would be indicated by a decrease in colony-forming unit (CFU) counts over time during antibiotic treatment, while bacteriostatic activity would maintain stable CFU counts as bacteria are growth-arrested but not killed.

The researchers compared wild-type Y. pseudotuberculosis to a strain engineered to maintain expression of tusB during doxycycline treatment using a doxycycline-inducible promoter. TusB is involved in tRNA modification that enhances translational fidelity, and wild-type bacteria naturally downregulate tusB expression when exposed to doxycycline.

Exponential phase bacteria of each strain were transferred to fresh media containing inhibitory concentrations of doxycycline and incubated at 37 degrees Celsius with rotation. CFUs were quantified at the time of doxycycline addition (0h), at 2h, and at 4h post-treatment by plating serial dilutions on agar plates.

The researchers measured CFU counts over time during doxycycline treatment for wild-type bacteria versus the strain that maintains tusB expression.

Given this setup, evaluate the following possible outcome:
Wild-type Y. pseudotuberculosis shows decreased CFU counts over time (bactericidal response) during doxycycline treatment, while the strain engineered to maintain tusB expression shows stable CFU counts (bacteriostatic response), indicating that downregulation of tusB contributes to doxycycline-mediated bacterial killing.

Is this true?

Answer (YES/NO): NO